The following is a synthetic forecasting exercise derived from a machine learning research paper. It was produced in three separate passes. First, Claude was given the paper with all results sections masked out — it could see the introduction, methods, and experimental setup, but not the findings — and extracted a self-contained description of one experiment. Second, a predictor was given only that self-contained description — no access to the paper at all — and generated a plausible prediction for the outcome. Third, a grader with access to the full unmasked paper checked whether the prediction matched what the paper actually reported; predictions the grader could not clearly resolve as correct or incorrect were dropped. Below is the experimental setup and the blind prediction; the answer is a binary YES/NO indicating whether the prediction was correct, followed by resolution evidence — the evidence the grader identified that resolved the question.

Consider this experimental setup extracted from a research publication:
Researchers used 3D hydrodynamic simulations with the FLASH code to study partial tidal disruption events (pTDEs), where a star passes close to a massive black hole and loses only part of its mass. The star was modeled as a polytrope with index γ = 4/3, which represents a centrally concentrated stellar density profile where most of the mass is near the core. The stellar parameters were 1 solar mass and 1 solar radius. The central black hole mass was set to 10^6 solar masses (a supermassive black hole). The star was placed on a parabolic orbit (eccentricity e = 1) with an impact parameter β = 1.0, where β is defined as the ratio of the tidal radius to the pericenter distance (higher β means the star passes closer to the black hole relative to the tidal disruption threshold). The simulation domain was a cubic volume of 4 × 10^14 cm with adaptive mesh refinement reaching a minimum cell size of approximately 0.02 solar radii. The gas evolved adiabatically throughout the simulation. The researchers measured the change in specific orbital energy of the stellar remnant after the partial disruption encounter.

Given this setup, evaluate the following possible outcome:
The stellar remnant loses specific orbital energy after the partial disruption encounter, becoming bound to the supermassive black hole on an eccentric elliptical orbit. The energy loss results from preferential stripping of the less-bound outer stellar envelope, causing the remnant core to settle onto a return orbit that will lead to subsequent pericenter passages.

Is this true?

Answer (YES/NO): NO